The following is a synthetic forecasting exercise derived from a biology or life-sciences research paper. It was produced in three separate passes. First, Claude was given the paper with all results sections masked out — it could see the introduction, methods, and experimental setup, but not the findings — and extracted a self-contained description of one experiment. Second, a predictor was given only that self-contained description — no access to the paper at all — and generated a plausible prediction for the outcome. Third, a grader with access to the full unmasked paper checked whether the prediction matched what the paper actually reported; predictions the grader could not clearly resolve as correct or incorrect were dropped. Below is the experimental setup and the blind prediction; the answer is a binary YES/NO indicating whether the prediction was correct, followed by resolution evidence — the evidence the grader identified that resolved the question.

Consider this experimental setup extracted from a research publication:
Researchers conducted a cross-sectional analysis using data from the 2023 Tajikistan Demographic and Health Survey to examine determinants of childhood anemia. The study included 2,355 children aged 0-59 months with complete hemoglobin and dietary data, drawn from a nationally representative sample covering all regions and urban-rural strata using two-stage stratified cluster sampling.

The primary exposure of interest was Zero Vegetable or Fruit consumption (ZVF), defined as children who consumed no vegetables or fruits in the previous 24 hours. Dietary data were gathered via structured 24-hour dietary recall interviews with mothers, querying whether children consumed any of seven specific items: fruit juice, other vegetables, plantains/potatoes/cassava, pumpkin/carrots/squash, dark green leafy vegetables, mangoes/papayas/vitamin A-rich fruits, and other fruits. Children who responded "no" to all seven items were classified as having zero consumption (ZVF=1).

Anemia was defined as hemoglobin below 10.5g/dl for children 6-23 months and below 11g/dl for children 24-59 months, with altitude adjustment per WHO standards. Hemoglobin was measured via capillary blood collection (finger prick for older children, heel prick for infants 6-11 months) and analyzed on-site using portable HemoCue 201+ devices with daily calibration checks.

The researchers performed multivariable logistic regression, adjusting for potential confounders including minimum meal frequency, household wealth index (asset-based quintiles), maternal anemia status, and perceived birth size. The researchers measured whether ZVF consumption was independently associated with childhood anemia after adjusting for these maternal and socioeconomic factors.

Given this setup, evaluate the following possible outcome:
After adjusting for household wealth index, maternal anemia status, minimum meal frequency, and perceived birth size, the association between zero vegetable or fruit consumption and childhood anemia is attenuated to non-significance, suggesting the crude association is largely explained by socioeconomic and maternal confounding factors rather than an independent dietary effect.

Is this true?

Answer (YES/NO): NO